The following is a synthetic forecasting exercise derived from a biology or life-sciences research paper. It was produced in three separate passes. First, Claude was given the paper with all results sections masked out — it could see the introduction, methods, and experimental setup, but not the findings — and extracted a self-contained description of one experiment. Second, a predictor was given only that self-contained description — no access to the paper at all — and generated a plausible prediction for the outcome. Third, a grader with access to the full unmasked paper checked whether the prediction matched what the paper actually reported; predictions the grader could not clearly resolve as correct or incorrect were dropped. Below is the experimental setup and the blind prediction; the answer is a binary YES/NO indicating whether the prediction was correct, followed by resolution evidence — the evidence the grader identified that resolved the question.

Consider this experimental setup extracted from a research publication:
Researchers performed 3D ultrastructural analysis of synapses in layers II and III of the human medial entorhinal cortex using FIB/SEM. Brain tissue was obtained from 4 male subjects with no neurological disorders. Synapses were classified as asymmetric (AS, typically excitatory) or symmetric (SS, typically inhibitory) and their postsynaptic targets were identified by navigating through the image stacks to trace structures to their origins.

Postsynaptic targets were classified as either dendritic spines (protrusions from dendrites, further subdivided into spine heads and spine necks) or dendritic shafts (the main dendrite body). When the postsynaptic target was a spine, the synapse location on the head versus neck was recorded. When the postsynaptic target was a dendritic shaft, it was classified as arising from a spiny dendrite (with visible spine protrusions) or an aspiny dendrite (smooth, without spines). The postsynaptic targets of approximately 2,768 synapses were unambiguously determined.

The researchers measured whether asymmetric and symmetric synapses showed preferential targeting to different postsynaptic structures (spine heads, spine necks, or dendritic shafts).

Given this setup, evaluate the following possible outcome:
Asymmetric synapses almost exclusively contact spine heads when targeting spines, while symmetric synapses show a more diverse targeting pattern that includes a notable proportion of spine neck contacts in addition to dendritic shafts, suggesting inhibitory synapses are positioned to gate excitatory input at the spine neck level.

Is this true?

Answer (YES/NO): NO